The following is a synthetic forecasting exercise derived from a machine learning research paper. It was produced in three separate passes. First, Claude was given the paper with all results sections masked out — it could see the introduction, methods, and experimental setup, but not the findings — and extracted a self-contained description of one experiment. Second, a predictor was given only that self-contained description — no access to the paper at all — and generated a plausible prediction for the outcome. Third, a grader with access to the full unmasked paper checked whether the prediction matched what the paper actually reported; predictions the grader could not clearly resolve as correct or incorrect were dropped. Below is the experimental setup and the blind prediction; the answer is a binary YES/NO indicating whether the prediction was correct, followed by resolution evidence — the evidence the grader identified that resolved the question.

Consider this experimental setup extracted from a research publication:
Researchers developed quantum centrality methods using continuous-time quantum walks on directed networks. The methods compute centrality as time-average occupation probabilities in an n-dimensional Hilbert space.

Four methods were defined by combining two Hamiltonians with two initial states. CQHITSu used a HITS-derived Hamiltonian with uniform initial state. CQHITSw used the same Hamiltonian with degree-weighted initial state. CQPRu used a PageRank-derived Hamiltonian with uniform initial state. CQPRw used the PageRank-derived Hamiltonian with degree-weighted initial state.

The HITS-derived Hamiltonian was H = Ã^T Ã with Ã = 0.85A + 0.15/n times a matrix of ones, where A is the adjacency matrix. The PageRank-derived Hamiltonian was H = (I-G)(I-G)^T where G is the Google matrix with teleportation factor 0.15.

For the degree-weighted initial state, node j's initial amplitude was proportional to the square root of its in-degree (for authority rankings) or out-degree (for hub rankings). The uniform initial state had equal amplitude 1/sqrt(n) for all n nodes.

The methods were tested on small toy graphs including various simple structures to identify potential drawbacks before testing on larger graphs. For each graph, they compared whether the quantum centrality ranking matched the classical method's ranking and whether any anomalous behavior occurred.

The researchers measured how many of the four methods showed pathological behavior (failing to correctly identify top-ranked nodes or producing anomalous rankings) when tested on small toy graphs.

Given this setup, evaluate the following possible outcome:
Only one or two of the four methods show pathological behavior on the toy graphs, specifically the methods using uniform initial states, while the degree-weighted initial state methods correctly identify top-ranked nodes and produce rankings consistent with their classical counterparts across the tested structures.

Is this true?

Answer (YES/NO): NO